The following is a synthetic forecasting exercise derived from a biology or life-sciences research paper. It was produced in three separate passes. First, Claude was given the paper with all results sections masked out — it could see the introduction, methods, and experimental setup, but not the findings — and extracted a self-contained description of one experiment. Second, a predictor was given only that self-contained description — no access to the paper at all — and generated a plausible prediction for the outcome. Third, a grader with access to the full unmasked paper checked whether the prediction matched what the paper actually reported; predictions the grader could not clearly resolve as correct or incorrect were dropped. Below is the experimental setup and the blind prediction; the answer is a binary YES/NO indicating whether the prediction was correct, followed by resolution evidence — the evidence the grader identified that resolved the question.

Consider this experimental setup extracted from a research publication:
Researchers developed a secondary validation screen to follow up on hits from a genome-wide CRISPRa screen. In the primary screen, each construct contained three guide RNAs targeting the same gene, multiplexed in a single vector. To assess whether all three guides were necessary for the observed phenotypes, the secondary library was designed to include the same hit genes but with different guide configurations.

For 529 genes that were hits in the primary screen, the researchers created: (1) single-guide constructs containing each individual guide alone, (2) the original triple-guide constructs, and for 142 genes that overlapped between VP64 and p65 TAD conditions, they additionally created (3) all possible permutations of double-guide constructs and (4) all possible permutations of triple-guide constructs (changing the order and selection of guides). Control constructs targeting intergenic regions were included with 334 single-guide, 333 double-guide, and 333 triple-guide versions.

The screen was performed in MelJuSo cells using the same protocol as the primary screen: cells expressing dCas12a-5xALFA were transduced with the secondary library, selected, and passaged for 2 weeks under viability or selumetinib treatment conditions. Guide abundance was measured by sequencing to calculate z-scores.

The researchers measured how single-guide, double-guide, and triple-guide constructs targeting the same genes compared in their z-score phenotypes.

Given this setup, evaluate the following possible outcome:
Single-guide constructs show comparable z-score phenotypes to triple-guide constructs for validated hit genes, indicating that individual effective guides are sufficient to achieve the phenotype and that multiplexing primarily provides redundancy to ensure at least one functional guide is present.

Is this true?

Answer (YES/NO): NO